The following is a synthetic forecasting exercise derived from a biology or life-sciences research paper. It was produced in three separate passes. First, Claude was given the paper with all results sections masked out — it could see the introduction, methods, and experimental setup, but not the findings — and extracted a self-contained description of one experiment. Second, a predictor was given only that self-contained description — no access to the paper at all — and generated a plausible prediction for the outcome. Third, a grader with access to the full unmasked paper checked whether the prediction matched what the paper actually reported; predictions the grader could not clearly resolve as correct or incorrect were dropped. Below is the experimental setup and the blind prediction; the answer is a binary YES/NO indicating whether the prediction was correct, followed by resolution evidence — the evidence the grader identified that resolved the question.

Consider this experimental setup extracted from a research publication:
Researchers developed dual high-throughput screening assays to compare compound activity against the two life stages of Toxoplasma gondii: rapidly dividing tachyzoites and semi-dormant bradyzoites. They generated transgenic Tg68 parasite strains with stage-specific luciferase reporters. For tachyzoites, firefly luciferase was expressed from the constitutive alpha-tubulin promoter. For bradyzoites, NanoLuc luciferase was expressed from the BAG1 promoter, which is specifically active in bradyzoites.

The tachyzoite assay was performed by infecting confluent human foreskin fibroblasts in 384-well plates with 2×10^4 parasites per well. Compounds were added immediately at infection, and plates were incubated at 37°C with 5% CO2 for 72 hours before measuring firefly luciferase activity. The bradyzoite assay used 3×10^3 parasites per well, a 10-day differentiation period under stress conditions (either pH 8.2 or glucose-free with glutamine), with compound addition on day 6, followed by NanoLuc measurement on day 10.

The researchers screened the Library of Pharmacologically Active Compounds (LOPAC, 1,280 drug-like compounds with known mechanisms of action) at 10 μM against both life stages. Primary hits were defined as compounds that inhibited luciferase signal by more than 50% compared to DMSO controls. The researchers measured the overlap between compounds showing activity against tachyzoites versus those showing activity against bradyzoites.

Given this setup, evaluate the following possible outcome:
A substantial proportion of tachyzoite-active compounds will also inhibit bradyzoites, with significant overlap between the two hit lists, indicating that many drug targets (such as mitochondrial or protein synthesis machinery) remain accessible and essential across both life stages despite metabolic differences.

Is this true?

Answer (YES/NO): NO